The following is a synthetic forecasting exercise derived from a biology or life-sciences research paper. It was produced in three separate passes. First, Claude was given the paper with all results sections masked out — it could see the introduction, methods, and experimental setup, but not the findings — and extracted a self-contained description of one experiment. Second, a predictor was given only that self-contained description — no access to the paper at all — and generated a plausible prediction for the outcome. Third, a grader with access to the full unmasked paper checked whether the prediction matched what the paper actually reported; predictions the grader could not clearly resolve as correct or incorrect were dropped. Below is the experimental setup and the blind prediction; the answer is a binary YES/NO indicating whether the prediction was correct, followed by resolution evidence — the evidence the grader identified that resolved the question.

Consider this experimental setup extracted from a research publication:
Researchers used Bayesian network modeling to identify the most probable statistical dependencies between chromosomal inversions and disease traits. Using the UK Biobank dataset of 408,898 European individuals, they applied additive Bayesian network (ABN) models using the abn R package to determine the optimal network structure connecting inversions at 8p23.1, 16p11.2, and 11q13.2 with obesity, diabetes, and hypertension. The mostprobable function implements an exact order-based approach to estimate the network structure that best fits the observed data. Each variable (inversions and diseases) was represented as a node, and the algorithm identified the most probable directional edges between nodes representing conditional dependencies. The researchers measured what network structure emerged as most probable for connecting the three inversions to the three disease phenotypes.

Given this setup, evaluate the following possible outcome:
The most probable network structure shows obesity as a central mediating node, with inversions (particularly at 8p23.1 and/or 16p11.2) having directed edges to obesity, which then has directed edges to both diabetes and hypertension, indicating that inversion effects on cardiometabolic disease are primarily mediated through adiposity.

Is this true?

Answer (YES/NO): YES